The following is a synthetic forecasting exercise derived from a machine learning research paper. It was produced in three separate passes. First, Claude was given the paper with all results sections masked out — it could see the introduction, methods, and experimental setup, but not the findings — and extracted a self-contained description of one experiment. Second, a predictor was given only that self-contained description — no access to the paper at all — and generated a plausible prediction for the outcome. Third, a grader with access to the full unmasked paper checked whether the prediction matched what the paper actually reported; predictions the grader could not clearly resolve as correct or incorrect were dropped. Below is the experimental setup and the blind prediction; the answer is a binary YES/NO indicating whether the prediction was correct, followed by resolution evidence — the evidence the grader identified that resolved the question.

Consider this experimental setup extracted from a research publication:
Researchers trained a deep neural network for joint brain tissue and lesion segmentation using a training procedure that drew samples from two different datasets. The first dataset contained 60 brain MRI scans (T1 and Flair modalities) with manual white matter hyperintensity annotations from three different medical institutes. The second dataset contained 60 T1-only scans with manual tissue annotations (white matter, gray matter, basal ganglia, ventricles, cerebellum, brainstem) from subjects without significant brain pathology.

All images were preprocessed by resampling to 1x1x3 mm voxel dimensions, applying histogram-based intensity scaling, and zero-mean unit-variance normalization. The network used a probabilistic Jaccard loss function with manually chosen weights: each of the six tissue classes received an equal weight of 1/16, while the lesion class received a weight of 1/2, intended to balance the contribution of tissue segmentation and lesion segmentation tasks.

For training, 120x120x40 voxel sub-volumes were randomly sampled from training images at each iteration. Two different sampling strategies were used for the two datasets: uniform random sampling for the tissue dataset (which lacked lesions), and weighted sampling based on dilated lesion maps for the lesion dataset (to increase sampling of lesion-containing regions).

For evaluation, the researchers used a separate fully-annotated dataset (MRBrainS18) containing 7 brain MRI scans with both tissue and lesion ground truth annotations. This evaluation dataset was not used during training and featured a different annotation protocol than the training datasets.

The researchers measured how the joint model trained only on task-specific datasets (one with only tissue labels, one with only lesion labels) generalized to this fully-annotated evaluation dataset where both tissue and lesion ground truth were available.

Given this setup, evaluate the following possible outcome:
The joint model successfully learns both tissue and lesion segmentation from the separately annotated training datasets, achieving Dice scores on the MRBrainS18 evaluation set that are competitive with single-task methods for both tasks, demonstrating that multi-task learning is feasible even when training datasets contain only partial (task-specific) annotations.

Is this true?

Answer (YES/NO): YES